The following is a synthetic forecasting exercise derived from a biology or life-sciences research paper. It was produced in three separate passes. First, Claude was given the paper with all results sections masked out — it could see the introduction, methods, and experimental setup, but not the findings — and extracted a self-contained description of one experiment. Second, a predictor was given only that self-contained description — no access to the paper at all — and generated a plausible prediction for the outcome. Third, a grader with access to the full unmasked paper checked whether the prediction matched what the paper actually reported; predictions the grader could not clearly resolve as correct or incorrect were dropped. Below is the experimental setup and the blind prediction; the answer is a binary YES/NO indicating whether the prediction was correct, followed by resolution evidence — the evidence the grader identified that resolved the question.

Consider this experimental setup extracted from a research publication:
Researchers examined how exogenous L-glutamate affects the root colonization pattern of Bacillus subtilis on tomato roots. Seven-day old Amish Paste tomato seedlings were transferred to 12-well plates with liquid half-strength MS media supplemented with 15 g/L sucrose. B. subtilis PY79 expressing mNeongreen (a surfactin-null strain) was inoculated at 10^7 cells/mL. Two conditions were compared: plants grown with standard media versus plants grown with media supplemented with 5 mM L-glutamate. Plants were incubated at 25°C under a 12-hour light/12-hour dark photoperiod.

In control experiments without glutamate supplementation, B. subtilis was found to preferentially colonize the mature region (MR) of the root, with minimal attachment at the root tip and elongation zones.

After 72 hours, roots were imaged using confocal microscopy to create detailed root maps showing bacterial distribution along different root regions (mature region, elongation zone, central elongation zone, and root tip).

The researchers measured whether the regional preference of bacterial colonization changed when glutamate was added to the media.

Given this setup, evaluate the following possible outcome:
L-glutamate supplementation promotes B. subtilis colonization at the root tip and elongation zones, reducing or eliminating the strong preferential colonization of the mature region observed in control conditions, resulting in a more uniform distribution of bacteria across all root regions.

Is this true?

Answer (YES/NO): NO